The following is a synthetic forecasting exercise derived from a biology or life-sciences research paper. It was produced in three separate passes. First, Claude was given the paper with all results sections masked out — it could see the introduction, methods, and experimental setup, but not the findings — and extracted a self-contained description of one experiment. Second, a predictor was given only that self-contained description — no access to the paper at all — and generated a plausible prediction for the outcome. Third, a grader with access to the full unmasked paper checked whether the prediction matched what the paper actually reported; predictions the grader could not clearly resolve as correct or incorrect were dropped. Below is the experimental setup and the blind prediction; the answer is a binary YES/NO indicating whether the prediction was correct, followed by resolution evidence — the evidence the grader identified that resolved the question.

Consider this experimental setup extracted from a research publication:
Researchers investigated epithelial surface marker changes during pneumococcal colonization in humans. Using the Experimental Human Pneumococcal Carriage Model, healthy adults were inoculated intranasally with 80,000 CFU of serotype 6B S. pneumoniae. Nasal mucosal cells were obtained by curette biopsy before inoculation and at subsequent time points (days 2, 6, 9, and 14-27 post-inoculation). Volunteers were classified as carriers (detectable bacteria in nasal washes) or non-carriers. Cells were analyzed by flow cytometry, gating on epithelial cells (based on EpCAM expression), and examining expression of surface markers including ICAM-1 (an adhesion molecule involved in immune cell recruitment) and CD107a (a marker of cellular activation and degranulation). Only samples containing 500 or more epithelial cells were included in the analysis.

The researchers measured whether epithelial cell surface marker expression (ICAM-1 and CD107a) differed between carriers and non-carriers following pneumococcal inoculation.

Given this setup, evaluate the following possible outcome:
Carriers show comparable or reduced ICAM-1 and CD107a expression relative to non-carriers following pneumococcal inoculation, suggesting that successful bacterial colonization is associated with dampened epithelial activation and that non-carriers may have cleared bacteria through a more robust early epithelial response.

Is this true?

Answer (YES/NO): NO